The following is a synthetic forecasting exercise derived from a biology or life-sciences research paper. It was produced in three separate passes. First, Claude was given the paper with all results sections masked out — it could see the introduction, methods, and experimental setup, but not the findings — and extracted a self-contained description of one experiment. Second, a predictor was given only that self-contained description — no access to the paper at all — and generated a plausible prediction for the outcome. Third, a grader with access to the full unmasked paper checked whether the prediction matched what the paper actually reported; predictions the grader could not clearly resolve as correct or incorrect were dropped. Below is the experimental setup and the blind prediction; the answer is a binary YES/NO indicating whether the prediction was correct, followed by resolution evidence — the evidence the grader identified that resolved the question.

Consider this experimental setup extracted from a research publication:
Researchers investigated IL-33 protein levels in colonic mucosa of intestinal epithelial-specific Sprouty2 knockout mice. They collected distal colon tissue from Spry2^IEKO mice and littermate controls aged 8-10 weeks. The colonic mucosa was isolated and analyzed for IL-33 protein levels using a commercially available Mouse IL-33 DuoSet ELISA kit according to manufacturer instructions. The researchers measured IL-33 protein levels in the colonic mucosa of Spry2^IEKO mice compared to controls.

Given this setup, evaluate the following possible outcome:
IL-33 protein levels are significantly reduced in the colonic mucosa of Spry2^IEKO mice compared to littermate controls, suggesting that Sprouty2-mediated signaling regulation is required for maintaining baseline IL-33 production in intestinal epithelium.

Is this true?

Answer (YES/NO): NO